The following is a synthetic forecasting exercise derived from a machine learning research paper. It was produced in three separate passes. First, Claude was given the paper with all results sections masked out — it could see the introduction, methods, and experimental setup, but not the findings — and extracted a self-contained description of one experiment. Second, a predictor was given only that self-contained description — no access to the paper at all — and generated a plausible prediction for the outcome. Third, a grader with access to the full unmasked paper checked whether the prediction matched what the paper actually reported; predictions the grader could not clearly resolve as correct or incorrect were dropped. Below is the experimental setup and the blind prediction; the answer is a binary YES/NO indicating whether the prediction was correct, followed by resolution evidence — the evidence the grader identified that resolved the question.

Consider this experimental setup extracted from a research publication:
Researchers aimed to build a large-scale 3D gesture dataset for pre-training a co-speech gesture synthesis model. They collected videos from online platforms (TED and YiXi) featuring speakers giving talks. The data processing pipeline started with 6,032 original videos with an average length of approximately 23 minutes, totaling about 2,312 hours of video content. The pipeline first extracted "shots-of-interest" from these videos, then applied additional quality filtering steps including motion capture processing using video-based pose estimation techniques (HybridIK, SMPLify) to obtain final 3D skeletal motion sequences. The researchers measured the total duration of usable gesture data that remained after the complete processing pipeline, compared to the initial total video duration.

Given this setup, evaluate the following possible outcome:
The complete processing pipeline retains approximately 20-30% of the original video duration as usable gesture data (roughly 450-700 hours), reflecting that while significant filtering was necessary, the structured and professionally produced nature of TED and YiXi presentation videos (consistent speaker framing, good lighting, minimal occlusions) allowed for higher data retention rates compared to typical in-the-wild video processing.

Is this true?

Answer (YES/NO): NO